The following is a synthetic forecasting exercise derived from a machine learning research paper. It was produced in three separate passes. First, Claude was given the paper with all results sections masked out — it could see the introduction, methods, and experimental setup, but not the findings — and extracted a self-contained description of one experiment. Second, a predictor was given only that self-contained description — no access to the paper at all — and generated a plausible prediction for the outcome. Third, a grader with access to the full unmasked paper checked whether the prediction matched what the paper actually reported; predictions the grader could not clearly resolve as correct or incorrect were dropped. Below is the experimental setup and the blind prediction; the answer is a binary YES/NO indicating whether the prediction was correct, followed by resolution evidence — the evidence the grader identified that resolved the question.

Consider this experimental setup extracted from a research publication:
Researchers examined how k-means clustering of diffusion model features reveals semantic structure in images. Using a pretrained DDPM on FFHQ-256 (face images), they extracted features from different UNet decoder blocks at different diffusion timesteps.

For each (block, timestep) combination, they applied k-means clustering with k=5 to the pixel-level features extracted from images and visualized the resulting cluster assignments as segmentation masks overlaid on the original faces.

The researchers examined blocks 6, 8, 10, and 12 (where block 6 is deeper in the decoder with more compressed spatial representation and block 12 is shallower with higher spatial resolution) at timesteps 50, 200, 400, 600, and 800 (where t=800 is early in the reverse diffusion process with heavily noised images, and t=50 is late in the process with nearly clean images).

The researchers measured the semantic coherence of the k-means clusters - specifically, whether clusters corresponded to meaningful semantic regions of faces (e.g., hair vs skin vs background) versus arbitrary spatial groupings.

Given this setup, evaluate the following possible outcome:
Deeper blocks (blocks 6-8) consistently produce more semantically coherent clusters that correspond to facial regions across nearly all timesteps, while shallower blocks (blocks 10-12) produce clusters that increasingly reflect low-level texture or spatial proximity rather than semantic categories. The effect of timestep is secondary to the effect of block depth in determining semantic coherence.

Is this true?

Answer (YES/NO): NO